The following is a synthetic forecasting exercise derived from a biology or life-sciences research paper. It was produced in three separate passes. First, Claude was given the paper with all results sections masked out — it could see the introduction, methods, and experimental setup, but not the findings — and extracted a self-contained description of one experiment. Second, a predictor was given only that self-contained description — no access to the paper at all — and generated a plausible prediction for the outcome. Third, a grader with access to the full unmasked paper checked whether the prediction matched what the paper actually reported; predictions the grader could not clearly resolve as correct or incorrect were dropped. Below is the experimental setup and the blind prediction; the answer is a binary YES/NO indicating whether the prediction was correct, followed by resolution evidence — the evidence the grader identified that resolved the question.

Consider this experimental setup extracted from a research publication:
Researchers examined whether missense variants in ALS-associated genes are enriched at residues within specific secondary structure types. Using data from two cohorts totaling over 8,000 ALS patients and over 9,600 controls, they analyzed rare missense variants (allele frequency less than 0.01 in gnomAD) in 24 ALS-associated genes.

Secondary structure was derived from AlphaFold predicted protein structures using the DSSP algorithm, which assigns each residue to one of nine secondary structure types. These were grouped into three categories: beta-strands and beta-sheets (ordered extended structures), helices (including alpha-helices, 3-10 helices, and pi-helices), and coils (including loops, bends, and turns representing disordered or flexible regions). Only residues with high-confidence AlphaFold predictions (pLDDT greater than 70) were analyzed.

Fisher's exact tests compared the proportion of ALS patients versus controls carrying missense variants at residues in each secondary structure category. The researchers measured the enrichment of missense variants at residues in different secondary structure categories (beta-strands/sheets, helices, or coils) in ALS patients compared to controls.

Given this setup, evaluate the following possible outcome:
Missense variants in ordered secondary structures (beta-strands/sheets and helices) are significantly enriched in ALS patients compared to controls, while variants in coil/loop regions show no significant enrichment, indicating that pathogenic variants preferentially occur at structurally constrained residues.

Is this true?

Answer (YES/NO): YES